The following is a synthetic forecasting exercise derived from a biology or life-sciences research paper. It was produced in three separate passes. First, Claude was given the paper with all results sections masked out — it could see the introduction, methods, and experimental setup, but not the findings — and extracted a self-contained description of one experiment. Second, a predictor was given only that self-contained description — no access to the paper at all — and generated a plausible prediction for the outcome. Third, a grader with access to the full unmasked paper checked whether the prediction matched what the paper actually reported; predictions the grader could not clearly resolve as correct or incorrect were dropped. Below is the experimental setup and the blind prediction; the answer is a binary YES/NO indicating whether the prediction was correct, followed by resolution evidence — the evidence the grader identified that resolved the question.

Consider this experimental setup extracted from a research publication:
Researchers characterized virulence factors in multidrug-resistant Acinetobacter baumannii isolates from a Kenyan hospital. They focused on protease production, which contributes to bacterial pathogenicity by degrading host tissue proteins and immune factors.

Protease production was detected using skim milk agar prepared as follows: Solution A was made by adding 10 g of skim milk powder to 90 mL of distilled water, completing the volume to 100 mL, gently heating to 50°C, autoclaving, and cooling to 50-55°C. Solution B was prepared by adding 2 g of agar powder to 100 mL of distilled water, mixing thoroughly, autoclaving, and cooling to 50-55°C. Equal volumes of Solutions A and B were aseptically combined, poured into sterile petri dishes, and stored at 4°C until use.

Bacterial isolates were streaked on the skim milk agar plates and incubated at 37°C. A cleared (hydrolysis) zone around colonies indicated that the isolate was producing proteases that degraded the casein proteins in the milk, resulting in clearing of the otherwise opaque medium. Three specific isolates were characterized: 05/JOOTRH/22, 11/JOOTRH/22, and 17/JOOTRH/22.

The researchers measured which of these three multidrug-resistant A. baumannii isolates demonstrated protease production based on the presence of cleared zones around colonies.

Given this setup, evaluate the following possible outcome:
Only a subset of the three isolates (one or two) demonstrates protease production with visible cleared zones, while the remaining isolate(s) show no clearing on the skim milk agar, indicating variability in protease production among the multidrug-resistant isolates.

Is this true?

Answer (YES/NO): YES